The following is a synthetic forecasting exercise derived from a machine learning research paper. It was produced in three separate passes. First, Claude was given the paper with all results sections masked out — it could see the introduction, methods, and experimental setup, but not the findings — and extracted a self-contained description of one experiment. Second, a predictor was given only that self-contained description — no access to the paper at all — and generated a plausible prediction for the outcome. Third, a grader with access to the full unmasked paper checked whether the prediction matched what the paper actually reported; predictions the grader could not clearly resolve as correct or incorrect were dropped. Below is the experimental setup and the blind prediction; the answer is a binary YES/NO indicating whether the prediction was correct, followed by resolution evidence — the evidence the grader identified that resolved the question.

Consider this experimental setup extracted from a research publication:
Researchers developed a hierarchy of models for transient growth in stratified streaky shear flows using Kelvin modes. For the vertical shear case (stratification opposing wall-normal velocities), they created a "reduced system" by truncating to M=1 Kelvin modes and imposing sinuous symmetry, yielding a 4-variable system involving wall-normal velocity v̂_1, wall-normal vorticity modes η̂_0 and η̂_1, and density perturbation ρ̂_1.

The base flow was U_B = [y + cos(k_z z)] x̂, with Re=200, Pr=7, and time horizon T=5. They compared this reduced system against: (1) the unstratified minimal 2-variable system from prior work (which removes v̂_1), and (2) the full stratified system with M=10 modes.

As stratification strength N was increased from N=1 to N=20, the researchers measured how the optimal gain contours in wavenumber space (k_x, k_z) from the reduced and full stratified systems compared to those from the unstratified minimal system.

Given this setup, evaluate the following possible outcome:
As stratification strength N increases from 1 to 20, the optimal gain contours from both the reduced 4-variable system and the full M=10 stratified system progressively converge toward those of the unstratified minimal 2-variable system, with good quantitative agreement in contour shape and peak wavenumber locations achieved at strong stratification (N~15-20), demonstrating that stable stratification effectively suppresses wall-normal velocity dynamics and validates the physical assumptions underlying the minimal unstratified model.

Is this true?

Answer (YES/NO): YES